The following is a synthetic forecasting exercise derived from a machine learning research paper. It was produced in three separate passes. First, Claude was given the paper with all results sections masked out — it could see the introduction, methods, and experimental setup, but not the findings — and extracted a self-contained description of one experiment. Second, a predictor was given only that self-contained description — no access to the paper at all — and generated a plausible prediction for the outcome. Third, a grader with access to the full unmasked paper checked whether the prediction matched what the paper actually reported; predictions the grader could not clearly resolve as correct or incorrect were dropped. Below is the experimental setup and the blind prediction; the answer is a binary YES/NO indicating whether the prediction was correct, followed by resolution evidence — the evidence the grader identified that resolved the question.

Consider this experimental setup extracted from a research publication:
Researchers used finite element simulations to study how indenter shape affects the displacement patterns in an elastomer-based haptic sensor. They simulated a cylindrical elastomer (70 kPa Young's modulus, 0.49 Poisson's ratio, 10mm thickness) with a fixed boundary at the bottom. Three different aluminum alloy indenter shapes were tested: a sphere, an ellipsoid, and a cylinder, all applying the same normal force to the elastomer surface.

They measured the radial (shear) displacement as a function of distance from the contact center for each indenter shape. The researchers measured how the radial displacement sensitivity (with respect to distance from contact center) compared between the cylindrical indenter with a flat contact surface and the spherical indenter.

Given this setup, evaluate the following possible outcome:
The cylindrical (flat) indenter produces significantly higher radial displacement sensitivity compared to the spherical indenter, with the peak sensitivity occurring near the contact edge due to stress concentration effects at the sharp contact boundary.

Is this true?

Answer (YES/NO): NO